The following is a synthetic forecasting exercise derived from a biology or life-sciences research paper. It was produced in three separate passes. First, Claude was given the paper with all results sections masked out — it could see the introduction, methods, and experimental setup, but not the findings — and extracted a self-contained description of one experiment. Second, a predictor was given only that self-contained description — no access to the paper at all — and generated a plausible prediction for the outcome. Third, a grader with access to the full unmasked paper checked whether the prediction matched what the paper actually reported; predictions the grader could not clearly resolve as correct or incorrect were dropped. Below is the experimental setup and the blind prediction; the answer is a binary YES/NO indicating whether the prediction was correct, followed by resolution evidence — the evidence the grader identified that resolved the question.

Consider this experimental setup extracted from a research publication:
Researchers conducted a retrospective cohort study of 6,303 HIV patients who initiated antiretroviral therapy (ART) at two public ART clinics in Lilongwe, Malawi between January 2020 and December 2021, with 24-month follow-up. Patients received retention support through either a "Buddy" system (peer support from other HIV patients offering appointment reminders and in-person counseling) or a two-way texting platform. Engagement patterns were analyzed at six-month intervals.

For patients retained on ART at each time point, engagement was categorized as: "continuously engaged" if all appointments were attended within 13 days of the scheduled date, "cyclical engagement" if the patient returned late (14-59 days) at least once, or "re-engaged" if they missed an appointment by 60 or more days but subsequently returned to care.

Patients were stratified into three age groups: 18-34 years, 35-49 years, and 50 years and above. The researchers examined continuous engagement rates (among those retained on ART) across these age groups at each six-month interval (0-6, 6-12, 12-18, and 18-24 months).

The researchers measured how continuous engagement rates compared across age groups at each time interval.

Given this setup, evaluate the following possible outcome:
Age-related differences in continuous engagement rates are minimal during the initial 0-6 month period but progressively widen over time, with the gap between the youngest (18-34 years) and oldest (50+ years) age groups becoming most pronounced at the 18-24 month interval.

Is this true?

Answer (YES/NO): NO